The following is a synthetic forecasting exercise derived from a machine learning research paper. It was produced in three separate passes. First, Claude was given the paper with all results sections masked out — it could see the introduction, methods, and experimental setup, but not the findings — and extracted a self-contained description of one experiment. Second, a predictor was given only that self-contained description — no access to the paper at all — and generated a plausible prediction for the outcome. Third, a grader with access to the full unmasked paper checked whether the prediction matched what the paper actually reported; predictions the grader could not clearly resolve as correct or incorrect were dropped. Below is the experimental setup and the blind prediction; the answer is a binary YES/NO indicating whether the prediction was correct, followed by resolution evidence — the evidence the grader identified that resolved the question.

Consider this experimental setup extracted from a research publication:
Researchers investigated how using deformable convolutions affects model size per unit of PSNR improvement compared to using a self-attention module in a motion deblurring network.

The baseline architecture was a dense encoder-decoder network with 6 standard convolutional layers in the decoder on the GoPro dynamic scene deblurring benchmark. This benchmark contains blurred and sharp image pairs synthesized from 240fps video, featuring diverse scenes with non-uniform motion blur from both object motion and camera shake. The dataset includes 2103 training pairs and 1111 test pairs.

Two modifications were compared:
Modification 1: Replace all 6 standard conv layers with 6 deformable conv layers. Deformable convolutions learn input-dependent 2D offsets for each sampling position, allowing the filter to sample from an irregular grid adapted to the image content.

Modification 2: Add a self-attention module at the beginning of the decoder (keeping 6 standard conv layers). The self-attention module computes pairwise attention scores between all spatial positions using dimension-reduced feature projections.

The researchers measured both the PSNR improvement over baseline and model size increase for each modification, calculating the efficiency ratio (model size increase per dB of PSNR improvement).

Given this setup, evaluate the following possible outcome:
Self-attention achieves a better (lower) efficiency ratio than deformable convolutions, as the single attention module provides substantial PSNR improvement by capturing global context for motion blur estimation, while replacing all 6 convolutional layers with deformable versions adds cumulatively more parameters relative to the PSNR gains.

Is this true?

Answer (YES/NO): YES